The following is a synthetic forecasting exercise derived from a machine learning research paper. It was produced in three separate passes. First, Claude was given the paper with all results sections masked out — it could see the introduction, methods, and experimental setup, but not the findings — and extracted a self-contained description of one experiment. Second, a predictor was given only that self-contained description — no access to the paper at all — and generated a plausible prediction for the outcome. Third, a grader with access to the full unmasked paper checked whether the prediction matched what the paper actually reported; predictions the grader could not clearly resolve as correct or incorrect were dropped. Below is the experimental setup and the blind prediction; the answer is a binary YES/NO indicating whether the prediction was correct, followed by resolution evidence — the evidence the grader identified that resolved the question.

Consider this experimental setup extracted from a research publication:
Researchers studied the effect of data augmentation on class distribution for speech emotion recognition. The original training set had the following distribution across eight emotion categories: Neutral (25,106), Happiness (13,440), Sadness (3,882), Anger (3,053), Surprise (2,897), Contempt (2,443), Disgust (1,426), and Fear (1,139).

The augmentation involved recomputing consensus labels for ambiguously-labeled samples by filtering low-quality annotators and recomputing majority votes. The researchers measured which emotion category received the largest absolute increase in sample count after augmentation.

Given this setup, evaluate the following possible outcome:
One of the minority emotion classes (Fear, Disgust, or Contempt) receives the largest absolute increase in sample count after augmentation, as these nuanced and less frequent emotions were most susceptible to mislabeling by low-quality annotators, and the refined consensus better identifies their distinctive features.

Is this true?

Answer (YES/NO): NO